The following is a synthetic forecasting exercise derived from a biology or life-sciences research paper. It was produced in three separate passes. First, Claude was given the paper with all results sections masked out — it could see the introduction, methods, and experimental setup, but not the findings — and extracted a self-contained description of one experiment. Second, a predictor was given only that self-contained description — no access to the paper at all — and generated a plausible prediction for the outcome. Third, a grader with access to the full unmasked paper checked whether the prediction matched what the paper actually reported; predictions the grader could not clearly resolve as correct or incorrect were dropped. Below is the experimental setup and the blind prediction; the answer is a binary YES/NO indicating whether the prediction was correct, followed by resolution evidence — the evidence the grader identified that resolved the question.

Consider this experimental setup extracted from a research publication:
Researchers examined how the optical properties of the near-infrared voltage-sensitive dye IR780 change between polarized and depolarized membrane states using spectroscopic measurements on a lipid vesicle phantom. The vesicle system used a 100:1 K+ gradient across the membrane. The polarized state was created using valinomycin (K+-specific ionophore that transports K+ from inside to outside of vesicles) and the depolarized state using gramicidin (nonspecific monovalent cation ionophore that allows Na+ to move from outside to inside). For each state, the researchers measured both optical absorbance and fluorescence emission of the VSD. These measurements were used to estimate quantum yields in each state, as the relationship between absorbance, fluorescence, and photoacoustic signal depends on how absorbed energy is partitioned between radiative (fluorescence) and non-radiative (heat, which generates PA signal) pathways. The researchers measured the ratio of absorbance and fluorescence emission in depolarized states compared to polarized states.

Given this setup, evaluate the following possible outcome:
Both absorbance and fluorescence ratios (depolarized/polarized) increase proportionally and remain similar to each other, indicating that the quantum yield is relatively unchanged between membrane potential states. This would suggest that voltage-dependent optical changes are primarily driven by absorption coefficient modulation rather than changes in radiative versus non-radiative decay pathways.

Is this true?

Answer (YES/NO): NO